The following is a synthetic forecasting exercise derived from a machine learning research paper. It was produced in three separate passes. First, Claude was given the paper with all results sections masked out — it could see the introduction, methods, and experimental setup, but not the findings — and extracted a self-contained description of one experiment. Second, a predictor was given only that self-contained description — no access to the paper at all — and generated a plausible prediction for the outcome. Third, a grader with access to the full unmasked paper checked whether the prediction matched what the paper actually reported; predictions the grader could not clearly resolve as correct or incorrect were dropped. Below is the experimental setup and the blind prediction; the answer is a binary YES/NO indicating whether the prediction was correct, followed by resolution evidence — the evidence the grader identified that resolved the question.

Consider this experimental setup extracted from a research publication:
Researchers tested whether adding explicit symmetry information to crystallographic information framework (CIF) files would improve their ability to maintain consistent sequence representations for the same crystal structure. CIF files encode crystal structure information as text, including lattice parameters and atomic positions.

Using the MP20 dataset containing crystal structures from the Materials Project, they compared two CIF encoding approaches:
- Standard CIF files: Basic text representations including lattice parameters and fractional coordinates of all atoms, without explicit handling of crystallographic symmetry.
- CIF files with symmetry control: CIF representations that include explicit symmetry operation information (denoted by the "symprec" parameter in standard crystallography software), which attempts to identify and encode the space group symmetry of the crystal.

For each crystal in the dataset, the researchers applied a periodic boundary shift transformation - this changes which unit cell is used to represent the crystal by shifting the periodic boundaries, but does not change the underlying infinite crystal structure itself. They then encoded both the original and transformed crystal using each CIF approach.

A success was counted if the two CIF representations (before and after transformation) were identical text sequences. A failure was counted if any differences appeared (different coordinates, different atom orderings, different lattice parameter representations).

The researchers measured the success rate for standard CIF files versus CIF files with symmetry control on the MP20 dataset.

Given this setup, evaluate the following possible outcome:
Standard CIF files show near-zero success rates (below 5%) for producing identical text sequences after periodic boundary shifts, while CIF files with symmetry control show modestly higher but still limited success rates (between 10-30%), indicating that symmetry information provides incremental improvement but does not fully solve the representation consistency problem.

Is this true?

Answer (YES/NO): YES